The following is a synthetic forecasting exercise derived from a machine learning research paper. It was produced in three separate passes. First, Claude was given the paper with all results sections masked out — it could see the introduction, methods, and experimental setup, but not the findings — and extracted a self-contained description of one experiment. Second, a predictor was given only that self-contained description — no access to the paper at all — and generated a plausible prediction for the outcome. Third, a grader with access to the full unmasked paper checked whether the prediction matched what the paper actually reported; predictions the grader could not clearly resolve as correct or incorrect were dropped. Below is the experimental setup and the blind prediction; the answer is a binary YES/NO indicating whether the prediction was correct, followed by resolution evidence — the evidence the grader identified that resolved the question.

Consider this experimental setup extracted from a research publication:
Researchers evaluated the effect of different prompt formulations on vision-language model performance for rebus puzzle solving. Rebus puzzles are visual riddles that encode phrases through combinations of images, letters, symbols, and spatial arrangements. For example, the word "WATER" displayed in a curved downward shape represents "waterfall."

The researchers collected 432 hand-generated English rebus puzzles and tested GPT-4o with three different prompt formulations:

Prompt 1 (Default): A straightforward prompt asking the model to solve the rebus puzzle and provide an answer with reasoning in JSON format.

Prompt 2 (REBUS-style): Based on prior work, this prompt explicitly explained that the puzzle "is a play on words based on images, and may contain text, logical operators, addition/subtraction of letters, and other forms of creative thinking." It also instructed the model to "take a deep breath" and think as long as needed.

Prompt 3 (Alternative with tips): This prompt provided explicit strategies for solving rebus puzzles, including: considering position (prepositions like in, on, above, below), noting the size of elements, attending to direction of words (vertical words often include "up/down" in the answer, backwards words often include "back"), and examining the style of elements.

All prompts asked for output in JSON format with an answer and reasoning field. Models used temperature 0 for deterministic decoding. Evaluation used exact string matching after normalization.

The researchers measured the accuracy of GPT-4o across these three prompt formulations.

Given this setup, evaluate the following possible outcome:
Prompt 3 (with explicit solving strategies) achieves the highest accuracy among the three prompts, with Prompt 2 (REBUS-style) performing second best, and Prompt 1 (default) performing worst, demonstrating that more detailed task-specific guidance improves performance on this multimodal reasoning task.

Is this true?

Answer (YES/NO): NO